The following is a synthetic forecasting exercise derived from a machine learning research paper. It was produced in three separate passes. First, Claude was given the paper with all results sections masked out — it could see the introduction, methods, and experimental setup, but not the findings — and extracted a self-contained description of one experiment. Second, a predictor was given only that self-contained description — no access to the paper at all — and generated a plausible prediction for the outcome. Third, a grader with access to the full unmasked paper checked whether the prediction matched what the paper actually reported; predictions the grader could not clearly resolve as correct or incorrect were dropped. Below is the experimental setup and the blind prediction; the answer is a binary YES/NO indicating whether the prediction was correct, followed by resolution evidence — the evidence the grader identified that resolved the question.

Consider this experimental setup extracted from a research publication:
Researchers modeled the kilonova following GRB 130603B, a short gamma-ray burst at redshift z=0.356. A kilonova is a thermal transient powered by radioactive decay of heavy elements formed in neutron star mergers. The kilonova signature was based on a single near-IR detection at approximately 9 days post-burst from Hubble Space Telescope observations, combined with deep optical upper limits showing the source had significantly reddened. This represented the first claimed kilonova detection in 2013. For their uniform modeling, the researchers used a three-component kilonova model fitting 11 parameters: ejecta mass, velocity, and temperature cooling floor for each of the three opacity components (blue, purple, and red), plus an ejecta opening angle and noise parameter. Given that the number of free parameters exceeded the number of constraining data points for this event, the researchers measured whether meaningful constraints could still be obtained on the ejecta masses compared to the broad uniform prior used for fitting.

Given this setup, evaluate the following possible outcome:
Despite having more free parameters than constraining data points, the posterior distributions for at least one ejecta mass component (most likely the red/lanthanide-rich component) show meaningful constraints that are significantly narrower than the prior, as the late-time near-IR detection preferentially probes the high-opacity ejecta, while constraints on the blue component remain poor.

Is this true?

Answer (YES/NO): NO